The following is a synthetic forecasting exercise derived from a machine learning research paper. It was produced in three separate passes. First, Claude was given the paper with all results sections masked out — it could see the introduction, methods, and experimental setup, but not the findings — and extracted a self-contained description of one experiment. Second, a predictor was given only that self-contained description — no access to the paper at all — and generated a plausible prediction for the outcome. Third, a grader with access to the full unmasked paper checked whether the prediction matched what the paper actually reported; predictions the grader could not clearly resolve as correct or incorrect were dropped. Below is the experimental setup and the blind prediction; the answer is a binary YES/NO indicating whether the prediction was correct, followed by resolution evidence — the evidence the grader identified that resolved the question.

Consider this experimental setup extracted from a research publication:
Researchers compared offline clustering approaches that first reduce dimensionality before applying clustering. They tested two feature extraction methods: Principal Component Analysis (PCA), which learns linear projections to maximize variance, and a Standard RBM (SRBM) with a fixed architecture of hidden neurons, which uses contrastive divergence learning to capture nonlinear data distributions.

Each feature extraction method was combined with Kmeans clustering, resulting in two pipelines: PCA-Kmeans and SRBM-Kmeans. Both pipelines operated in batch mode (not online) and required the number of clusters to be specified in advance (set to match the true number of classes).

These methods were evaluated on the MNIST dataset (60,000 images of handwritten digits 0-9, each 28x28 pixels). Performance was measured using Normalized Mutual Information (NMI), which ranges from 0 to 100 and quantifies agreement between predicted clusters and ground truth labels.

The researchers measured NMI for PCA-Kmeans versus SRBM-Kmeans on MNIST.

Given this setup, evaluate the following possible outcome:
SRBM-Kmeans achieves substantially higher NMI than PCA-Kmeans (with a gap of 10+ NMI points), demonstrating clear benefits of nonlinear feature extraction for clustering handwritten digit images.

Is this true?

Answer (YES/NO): NO